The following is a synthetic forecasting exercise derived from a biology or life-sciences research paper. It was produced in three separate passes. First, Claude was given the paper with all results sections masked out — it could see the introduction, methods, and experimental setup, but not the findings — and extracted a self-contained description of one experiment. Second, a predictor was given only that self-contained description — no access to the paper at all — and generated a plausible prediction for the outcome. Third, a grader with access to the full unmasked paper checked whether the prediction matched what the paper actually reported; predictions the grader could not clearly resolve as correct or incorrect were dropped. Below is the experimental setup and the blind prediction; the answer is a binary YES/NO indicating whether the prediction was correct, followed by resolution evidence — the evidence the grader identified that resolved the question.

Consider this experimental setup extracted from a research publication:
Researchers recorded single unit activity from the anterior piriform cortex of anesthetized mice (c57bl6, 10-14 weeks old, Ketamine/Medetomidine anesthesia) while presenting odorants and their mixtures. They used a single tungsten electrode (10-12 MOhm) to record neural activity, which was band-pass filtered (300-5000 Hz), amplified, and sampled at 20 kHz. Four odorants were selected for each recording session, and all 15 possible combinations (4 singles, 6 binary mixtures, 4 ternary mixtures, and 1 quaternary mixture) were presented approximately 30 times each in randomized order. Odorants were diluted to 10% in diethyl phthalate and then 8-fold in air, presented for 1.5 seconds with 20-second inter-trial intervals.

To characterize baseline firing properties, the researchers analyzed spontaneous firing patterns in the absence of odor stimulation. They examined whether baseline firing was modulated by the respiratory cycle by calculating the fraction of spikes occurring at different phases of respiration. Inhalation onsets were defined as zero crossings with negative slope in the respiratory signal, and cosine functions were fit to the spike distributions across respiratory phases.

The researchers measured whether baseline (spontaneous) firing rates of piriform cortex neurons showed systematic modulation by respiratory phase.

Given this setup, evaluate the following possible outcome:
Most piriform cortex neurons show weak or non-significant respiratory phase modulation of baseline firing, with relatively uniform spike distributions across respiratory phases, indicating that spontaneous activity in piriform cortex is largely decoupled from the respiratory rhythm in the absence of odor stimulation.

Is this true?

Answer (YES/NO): NO